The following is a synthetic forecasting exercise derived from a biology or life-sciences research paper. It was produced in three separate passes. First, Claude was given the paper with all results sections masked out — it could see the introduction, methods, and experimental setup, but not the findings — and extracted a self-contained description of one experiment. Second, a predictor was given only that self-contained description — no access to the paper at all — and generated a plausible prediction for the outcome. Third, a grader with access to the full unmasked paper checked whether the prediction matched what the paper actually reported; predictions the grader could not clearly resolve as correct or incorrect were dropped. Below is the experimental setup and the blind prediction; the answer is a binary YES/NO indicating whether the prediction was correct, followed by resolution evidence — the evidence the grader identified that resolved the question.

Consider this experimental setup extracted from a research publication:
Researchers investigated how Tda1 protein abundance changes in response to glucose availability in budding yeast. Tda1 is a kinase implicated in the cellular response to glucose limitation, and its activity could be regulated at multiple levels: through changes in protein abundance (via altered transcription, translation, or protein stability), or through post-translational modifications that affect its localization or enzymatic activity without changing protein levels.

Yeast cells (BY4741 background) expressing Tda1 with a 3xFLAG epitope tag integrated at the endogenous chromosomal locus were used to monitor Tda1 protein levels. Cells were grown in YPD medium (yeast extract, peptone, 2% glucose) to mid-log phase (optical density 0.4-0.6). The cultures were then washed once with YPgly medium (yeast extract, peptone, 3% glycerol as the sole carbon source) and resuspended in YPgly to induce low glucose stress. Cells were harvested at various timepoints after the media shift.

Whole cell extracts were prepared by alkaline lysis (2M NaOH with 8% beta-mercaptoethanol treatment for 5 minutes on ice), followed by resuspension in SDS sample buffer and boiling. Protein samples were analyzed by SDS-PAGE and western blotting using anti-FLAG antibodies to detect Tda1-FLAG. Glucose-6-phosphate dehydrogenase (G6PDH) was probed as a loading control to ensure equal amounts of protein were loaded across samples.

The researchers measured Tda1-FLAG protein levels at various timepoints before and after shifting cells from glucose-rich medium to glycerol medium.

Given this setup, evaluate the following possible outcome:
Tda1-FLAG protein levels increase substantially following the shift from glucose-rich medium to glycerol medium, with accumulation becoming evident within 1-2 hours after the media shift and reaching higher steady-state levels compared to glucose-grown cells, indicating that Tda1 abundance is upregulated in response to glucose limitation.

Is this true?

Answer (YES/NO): YES